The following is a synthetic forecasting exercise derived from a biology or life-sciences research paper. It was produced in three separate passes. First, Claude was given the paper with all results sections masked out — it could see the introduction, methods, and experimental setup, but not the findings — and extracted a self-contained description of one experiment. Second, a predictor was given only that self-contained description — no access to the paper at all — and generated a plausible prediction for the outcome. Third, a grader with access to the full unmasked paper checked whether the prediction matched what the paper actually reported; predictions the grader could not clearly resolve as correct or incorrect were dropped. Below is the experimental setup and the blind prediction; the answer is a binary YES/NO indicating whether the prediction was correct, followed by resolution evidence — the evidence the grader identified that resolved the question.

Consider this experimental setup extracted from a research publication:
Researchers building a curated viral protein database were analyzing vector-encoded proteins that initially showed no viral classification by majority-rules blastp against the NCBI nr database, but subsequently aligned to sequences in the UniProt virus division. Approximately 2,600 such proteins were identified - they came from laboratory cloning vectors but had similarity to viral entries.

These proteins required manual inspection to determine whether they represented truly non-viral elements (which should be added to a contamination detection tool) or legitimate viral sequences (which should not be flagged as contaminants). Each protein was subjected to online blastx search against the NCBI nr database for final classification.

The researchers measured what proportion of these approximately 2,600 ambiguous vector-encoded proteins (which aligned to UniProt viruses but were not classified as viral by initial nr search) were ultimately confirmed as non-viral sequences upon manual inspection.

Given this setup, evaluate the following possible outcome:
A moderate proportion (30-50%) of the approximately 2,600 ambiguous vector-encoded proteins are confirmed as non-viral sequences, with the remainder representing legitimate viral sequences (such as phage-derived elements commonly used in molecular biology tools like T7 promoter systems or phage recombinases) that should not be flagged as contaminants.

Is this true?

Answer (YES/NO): NO